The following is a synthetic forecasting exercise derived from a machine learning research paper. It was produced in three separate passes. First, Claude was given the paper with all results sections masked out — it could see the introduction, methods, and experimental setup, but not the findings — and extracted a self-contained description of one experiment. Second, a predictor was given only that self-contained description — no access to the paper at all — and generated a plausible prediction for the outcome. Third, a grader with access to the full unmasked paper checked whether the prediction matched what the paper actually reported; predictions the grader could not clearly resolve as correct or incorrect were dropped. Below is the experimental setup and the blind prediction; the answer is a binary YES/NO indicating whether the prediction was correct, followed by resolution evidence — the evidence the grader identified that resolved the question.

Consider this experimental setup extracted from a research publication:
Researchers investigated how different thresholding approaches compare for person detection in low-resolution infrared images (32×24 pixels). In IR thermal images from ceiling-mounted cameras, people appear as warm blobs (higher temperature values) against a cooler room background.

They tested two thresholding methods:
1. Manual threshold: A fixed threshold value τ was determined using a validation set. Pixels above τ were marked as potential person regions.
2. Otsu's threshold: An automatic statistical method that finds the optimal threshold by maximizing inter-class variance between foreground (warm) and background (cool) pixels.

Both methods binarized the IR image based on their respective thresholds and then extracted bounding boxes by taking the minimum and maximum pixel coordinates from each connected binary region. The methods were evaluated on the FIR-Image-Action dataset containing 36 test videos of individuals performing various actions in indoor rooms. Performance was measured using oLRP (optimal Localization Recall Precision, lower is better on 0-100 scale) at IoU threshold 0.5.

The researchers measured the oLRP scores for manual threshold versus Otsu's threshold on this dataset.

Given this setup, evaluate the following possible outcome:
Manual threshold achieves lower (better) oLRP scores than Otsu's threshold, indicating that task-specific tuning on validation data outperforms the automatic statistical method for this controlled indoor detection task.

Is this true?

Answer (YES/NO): NO